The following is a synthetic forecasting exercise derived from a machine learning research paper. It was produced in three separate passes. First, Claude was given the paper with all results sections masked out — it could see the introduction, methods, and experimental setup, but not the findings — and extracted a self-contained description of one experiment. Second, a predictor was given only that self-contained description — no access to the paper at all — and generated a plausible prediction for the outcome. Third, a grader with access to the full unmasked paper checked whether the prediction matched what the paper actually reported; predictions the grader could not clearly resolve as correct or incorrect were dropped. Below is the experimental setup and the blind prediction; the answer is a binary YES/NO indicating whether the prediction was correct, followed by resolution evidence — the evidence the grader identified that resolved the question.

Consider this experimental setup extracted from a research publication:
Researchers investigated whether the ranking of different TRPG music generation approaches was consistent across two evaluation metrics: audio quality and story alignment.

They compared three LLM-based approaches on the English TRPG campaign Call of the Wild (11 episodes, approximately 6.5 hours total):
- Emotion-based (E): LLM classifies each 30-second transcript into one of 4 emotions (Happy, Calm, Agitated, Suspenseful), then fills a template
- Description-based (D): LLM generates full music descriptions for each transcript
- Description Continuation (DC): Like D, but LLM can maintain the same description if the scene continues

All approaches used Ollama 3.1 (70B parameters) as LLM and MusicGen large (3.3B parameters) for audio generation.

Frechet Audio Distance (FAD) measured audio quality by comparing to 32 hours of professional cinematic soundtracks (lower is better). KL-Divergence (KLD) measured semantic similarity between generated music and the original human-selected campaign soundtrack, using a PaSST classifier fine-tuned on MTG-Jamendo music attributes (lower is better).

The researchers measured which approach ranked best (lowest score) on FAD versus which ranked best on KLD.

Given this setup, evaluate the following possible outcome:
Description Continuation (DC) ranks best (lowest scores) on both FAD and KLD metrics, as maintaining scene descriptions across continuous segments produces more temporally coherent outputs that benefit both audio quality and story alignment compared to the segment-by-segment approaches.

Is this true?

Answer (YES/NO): NO